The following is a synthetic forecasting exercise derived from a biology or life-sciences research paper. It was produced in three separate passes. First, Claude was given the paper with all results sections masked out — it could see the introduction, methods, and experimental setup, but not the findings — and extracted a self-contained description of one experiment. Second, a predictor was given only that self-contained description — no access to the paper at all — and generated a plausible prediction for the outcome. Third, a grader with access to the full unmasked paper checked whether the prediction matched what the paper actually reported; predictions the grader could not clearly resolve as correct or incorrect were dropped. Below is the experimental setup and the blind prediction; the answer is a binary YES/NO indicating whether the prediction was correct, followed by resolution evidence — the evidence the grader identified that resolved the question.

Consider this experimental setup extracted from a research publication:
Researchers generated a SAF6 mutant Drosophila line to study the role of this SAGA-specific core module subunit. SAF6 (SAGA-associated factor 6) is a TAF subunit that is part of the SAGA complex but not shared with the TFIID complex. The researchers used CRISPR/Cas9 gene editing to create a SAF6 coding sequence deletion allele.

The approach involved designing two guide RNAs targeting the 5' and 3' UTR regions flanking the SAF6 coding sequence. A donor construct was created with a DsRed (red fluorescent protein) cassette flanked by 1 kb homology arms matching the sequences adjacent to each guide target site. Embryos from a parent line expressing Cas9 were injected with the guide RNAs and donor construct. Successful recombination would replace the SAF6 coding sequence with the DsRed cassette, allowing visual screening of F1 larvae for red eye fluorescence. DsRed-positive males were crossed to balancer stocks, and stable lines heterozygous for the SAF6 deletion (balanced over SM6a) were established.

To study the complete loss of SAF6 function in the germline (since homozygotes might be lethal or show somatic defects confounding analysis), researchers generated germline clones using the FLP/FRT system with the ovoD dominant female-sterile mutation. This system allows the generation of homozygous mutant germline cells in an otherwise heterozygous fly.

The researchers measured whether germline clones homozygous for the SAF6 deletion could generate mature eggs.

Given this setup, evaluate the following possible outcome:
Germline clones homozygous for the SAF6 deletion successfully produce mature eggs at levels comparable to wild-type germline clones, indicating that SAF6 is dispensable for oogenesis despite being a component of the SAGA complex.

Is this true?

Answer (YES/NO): NO